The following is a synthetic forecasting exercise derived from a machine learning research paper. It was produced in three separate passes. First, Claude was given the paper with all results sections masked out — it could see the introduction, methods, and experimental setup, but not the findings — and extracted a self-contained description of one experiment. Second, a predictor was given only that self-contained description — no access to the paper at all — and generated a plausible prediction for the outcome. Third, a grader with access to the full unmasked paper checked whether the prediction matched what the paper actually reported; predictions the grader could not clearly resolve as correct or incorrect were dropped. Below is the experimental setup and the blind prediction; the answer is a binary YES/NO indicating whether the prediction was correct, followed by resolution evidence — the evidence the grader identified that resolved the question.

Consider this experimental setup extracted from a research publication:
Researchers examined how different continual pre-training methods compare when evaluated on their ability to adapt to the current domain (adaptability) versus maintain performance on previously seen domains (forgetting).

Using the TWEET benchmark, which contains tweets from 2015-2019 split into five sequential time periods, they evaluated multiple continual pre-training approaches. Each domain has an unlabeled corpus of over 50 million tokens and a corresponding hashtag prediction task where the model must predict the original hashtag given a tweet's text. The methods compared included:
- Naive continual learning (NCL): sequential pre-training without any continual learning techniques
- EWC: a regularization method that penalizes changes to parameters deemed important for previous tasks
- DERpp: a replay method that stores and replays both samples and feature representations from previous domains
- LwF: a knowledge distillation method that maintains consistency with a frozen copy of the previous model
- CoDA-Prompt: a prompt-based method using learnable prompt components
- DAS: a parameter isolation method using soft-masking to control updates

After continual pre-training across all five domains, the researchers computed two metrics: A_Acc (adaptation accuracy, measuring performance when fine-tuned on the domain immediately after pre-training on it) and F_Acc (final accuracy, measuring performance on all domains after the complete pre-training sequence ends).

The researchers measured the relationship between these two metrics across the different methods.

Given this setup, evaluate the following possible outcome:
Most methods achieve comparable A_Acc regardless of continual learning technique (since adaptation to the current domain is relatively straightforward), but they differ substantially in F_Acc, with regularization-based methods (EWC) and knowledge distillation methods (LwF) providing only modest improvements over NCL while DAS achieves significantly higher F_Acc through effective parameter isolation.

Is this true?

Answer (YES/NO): NO